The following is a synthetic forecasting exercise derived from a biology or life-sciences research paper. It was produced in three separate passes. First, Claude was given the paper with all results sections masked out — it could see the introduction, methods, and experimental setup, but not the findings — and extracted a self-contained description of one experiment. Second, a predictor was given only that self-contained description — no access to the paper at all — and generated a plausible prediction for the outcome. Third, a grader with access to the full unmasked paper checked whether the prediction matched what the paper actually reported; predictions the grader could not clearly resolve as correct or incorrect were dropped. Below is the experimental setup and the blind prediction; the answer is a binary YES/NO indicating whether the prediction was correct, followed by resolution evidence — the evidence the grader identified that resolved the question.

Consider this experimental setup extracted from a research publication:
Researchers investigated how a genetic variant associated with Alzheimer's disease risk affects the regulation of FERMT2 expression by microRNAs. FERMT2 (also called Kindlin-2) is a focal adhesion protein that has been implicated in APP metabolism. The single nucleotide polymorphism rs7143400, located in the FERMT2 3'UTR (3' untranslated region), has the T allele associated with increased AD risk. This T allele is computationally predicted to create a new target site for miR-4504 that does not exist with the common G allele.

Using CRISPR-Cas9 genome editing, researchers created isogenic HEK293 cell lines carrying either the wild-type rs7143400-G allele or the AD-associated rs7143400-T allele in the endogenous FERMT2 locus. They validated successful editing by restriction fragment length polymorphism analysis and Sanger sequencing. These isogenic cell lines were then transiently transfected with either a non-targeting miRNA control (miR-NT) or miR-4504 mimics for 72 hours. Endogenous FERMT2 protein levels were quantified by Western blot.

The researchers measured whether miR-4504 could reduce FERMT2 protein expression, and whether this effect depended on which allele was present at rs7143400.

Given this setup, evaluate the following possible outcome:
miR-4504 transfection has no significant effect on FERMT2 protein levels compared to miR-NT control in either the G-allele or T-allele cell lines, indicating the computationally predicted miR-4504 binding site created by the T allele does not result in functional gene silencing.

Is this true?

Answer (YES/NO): NO